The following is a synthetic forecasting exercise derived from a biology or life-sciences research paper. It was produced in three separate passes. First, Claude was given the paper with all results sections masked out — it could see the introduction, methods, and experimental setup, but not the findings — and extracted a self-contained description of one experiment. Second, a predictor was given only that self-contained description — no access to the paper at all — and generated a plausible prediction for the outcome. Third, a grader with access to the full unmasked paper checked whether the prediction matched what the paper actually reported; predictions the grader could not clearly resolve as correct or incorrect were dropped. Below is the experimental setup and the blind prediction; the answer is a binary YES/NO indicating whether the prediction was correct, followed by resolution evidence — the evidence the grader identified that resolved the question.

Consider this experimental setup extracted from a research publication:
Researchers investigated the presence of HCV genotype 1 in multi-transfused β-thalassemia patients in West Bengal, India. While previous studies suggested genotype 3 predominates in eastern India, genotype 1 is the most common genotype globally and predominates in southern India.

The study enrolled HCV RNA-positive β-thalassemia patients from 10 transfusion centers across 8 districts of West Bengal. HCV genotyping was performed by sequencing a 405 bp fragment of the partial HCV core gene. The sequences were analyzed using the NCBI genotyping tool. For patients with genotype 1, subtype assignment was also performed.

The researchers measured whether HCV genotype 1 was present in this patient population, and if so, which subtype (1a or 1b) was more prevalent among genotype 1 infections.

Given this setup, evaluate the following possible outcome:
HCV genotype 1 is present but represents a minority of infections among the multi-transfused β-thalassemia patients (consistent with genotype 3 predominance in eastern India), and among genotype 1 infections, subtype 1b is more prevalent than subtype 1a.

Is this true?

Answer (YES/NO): YES